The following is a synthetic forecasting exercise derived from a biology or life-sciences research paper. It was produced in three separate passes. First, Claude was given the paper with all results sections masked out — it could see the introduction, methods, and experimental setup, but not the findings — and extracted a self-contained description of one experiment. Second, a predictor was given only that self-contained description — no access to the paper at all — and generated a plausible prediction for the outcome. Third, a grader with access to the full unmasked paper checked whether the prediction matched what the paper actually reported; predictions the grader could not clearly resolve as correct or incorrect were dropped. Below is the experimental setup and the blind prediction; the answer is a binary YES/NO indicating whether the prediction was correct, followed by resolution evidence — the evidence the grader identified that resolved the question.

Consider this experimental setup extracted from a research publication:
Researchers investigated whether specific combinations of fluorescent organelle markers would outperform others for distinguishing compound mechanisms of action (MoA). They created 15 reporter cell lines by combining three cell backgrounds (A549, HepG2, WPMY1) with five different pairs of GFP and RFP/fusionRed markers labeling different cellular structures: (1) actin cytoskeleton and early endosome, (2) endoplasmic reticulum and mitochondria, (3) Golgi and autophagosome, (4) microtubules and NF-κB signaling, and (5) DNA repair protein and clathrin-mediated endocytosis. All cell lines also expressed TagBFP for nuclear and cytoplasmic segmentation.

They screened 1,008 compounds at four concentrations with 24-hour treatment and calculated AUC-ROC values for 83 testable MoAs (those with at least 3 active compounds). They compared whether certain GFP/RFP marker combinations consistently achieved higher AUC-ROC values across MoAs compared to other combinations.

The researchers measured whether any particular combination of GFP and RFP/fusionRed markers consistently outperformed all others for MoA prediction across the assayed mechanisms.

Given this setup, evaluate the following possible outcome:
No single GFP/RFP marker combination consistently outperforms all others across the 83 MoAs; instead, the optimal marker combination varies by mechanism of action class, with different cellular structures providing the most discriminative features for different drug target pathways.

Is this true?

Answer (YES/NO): NO